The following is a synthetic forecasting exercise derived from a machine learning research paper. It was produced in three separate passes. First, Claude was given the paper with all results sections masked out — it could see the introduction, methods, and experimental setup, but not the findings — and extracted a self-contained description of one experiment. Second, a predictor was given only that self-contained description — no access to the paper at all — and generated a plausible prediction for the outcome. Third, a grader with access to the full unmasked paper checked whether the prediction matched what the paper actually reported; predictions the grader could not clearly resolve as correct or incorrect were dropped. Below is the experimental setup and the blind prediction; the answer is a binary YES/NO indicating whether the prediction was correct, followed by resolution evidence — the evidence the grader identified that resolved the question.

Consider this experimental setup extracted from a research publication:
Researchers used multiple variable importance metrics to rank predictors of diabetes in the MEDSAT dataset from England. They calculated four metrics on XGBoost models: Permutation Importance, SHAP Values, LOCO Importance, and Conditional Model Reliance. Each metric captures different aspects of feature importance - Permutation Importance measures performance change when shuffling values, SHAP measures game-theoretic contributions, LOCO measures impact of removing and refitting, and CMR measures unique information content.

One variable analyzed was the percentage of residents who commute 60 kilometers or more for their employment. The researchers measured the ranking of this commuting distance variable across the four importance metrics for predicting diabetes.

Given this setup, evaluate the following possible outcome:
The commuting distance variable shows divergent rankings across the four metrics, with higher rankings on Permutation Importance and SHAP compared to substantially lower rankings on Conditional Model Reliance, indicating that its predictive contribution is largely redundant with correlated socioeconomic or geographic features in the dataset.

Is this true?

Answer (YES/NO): NO